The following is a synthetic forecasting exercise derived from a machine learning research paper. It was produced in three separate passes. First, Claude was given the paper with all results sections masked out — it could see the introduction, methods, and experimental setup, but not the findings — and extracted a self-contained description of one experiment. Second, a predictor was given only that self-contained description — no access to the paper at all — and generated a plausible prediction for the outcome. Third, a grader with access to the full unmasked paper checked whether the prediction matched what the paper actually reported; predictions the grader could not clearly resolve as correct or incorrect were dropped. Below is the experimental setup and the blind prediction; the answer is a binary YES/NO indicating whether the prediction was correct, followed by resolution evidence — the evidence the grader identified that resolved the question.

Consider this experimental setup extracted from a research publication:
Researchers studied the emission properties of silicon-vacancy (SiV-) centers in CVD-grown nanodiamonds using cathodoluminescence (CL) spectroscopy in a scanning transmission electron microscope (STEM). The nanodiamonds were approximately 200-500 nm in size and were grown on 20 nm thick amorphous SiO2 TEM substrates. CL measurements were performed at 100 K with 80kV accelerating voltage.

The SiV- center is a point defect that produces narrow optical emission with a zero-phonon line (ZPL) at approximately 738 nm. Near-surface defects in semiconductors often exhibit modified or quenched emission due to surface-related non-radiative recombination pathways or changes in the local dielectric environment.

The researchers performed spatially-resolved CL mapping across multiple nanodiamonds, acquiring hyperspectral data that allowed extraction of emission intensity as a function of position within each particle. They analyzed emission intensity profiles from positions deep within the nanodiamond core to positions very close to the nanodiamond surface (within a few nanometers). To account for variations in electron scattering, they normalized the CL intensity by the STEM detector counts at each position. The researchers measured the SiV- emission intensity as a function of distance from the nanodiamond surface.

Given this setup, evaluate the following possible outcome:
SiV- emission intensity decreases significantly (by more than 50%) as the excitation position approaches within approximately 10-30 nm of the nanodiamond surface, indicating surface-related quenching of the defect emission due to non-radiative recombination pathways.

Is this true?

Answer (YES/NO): NO